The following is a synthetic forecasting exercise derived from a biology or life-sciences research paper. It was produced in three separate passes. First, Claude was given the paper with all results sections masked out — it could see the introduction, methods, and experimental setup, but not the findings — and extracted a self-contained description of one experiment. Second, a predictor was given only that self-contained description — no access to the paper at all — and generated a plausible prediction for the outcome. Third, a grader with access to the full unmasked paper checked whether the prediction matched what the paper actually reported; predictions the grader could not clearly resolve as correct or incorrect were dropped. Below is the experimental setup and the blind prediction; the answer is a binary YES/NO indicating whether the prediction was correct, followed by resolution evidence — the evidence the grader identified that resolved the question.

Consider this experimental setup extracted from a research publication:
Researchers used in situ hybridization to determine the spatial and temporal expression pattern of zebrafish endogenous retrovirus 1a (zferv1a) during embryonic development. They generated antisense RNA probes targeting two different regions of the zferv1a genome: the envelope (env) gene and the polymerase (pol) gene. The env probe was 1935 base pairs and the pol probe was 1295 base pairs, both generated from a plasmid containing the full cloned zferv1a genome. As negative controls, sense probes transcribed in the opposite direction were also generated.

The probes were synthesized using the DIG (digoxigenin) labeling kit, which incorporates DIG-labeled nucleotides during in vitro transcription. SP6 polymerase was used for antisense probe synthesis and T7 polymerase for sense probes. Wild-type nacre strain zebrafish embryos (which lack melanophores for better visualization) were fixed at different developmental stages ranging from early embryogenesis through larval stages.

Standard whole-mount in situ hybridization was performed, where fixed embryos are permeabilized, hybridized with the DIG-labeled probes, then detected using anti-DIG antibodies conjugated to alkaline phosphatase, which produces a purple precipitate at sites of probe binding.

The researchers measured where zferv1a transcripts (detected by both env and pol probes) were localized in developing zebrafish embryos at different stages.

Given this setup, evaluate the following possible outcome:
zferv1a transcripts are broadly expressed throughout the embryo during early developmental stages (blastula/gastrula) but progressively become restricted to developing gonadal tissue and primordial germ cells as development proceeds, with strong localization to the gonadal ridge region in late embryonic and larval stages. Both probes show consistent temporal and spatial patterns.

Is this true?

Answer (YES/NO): NO